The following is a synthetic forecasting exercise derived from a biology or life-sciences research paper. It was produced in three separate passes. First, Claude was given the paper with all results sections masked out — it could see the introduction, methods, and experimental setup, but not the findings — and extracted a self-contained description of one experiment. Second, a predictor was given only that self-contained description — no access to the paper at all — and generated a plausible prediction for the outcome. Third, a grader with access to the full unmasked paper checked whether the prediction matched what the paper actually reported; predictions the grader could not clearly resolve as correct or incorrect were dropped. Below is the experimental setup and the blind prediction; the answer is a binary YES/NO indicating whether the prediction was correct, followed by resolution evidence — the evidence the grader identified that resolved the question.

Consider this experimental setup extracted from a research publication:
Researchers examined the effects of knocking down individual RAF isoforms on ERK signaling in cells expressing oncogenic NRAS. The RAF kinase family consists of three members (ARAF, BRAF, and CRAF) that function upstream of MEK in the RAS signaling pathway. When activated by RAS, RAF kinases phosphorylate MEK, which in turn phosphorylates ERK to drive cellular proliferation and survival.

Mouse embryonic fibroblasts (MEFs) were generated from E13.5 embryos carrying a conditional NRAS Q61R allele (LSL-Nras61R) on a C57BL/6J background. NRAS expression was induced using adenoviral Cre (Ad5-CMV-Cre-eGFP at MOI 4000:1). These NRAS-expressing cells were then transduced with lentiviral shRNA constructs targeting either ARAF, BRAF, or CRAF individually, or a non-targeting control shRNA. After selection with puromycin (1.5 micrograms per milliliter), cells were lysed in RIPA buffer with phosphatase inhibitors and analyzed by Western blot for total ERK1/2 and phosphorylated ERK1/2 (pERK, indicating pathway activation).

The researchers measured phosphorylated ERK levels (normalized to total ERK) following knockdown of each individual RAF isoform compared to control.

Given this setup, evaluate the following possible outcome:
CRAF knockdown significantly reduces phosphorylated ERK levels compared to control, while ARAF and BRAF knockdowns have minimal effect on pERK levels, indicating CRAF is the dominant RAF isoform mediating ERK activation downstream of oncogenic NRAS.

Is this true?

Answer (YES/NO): NO